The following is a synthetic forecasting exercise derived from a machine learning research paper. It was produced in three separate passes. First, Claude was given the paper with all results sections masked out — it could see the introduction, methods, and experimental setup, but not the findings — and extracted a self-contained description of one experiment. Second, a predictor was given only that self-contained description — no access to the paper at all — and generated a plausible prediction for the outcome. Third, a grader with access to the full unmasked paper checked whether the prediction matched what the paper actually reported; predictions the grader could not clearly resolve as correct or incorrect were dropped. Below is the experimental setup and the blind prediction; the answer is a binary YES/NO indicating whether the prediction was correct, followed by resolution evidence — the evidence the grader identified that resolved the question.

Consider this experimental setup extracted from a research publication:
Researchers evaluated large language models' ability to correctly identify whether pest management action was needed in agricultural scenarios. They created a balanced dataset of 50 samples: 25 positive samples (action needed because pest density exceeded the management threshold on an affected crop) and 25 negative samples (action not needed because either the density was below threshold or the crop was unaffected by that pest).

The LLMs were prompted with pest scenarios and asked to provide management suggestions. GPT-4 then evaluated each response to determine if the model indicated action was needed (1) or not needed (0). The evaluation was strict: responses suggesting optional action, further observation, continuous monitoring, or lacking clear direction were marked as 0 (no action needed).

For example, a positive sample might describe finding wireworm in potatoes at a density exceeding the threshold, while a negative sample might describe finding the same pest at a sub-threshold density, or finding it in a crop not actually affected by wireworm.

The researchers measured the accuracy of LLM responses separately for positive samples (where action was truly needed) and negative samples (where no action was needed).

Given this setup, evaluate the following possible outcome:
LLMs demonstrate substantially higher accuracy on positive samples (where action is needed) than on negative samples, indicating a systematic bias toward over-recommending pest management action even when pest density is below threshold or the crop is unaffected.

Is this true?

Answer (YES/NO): YES